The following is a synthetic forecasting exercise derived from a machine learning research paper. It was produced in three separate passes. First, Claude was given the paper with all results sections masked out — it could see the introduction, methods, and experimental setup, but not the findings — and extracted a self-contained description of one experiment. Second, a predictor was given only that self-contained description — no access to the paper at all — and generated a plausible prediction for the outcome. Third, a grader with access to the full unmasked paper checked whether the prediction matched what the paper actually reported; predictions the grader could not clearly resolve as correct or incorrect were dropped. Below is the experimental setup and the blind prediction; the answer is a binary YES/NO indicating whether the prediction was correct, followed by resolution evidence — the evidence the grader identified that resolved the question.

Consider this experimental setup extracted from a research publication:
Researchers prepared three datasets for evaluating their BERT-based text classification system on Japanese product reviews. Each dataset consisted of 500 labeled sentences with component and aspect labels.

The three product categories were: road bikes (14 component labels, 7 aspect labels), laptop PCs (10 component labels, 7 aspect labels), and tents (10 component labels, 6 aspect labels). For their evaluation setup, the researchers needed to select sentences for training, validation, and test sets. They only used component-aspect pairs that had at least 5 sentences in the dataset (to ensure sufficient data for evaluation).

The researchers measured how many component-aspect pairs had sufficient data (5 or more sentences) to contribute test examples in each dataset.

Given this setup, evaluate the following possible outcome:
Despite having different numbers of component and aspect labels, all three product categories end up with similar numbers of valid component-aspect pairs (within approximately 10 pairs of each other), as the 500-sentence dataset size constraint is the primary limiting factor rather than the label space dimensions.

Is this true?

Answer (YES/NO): NO